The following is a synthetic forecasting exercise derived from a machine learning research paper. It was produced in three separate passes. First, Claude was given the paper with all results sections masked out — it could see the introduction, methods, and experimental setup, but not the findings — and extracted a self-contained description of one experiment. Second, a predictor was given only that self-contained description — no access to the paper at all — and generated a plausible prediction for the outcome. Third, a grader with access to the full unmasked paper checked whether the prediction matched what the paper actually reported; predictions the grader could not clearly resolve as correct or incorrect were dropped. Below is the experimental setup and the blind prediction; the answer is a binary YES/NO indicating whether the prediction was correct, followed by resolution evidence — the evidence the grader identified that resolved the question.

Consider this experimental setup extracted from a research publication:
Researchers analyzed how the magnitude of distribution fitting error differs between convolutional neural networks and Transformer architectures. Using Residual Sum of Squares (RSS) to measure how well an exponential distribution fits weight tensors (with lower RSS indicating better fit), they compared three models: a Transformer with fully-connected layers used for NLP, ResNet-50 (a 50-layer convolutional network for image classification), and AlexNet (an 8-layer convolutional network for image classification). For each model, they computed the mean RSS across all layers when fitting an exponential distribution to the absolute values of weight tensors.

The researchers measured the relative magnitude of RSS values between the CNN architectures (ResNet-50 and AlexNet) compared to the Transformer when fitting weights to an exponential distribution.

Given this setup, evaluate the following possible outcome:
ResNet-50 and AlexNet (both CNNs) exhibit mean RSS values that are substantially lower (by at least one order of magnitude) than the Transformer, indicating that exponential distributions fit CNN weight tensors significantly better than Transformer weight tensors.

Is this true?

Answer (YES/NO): NO